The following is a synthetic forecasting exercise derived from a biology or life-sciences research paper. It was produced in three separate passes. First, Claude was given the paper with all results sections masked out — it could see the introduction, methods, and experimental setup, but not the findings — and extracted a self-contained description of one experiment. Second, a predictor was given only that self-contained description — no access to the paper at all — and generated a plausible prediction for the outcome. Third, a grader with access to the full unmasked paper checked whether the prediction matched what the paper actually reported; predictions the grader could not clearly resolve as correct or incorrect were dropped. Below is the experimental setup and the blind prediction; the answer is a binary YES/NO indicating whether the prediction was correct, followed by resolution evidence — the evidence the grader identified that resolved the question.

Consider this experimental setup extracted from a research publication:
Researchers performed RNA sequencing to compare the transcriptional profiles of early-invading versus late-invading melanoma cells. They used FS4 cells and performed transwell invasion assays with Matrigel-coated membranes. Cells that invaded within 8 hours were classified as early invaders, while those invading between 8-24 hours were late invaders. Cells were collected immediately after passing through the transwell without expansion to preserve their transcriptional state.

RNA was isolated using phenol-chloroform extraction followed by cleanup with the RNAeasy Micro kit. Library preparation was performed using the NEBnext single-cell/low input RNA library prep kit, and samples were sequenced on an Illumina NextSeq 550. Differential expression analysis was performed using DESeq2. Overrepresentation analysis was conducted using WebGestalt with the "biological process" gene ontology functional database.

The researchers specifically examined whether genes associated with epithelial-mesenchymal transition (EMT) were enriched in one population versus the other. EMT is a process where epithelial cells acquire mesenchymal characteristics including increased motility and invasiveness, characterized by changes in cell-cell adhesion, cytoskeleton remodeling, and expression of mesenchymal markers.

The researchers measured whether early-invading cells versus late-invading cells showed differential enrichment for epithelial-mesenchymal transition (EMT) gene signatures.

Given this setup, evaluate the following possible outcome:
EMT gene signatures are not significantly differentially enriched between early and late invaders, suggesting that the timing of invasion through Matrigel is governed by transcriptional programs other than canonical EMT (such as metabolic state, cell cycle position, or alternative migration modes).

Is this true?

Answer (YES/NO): NO